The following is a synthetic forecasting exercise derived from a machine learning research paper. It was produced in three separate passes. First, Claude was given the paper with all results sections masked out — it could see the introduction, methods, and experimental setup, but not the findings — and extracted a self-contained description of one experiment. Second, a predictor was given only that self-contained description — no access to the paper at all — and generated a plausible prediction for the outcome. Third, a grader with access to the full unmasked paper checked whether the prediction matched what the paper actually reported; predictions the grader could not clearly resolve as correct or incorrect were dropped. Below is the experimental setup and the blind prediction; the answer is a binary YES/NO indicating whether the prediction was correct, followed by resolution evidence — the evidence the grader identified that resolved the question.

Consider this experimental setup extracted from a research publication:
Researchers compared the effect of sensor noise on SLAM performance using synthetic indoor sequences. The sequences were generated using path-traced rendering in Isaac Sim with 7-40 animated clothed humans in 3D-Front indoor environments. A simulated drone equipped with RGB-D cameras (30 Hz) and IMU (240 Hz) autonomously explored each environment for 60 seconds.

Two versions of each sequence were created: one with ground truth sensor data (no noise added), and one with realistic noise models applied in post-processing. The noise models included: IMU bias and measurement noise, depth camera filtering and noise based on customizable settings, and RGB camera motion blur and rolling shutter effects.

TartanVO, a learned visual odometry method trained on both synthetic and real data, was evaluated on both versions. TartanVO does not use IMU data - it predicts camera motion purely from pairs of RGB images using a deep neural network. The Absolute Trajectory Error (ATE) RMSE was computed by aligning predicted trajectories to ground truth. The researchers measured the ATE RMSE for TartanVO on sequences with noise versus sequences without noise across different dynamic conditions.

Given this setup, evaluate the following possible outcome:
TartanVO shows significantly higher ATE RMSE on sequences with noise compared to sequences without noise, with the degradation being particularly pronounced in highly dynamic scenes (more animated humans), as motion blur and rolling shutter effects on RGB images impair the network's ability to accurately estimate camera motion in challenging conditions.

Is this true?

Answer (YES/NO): NO